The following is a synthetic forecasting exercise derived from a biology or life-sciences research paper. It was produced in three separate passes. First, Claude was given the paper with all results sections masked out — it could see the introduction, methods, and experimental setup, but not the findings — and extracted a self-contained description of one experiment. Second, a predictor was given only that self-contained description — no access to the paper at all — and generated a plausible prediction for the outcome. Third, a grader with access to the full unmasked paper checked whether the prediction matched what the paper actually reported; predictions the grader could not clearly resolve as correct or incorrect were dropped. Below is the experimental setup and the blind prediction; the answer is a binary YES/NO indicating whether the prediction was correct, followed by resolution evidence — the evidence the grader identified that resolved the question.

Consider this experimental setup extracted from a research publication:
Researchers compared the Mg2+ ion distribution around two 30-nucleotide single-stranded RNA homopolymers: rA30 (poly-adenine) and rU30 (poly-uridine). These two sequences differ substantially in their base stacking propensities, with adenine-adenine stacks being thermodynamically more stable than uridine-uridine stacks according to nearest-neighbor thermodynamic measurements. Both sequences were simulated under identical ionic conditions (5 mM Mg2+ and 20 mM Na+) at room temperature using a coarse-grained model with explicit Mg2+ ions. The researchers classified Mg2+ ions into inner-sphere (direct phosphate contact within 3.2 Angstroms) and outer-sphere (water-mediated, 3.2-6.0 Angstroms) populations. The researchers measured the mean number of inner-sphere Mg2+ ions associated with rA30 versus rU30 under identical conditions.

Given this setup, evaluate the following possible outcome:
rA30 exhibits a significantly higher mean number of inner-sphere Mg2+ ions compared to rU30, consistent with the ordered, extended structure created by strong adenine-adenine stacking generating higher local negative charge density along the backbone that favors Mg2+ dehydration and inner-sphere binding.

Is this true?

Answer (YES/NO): NO